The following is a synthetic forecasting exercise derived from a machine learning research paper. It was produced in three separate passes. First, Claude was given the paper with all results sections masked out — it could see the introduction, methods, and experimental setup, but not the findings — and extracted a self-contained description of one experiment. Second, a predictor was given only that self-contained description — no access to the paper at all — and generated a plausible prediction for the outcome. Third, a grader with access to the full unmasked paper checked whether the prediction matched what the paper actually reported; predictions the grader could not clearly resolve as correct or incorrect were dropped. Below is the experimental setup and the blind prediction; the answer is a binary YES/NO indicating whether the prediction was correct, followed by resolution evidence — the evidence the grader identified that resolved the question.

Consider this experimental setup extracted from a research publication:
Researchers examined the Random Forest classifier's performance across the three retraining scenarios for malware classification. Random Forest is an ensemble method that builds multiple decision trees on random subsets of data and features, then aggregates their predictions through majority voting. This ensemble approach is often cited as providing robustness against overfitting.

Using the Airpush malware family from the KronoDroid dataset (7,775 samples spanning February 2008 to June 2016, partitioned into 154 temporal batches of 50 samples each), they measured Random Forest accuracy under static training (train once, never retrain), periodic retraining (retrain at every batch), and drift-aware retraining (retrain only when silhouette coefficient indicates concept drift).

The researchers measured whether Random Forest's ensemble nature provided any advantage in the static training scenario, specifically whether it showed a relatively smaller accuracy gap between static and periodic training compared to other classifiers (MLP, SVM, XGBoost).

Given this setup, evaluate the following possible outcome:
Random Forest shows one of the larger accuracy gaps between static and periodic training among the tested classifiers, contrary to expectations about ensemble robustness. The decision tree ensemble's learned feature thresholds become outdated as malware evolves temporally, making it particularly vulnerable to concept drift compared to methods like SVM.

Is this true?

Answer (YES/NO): NO